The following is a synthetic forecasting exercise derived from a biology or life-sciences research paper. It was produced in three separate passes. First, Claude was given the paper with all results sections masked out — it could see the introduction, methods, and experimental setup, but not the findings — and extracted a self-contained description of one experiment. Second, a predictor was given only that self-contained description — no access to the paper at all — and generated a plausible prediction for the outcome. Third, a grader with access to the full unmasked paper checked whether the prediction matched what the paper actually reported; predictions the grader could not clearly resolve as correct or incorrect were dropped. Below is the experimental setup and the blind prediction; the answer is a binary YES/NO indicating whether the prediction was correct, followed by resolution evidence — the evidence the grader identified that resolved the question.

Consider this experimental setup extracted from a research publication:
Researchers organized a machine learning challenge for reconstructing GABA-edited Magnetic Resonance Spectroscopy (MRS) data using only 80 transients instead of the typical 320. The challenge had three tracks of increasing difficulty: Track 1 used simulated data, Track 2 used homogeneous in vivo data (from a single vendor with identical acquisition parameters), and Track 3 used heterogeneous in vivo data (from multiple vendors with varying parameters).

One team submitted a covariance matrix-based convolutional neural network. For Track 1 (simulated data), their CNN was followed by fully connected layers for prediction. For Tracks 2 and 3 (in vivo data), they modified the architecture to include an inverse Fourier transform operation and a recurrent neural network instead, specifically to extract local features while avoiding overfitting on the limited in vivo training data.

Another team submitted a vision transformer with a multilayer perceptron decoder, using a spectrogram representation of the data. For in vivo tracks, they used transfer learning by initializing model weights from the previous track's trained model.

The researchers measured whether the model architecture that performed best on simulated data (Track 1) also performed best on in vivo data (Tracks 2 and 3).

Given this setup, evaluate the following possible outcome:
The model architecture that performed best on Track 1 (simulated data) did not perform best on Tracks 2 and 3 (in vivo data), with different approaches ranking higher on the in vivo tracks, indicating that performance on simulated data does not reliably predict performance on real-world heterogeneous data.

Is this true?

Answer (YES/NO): YES